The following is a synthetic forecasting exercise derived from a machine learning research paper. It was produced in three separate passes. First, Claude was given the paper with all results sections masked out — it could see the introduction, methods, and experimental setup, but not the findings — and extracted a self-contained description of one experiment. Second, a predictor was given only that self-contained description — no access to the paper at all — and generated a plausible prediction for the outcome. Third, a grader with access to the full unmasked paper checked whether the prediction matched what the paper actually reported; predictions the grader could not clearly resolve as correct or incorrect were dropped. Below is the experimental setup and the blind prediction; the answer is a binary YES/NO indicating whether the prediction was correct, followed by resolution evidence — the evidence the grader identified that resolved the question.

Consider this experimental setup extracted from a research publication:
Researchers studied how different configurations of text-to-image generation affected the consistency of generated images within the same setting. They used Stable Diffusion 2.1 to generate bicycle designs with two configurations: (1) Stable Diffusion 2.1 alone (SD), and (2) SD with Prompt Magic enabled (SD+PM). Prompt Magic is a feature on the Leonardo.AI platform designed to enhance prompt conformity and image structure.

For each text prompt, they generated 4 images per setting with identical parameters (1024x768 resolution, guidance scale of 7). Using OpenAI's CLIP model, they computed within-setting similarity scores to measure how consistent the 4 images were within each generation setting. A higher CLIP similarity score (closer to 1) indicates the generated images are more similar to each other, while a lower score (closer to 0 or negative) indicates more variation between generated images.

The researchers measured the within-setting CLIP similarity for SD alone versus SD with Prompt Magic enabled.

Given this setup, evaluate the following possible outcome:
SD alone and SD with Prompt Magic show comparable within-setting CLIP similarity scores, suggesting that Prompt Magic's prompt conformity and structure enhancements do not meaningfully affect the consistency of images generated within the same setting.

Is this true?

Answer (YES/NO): NO